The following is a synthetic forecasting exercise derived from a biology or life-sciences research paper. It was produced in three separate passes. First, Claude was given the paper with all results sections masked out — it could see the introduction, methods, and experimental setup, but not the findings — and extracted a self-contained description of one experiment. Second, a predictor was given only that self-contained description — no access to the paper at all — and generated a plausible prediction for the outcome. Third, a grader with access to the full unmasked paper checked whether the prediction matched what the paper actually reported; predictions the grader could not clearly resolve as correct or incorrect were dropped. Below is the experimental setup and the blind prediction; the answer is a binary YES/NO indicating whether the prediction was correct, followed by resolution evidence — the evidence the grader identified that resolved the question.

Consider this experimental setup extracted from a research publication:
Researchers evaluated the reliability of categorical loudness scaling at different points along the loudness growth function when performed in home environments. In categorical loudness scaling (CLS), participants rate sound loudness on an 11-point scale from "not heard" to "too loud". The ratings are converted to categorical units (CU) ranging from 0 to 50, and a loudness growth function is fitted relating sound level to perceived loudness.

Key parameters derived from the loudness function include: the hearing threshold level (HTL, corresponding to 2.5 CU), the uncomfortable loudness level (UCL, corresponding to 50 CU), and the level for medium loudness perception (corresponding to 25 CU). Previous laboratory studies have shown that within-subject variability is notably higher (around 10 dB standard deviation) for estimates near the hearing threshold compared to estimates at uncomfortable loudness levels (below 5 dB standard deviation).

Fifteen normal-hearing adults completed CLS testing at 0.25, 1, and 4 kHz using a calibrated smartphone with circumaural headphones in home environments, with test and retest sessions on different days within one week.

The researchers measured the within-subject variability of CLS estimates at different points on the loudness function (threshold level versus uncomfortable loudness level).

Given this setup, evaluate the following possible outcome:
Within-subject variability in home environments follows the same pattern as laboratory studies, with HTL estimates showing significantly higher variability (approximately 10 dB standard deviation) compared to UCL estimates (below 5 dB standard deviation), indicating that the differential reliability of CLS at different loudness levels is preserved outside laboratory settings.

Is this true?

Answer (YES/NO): YES